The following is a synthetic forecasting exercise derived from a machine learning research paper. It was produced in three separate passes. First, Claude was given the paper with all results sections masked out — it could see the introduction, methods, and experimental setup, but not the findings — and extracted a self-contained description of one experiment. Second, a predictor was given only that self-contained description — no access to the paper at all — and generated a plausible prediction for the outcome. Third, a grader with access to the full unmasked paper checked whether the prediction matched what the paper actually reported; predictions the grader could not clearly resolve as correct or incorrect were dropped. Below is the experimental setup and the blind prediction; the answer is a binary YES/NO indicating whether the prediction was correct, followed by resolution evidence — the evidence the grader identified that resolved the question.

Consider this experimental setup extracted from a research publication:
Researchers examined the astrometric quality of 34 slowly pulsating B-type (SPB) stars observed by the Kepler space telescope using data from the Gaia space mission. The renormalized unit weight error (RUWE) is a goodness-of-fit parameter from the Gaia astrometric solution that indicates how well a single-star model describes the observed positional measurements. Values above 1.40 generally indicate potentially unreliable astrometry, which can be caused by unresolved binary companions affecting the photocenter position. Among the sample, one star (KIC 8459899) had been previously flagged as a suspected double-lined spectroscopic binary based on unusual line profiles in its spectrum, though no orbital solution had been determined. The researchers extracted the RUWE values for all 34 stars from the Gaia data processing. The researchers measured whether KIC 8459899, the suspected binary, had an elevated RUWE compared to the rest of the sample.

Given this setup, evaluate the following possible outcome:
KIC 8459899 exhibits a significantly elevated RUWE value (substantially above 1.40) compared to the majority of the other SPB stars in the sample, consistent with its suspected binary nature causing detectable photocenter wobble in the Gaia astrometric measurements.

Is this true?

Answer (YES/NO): YES